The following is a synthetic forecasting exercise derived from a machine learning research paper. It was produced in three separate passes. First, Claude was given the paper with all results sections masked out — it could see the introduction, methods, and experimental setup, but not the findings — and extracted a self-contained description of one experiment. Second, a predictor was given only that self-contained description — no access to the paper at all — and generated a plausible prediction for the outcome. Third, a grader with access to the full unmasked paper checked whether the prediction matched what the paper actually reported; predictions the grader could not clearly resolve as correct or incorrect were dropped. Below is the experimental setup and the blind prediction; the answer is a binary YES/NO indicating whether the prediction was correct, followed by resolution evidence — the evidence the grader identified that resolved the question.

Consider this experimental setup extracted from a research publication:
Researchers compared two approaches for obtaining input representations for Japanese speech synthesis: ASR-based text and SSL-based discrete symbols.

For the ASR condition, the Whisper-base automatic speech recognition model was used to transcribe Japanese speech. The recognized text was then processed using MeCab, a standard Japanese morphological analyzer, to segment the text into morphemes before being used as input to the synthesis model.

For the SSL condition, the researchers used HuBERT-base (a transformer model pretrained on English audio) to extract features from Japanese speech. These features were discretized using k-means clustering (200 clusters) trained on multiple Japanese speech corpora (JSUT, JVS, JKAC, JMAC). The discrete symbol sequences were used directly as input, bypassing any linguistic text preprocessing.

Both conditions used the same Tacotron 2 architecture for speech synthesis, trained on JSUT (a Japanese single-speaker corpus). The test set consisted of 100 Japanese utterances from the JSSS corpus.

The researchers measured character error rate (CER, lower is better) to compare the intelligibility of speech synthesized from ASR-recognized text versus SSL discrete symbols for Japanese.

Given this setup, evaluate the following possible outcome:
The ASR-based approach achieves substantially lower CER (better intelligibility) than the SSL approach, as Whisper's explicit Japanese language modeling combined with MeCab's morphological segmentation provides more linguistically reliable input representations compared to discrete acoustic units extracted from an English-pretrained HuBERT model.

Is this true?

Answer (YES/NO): YES